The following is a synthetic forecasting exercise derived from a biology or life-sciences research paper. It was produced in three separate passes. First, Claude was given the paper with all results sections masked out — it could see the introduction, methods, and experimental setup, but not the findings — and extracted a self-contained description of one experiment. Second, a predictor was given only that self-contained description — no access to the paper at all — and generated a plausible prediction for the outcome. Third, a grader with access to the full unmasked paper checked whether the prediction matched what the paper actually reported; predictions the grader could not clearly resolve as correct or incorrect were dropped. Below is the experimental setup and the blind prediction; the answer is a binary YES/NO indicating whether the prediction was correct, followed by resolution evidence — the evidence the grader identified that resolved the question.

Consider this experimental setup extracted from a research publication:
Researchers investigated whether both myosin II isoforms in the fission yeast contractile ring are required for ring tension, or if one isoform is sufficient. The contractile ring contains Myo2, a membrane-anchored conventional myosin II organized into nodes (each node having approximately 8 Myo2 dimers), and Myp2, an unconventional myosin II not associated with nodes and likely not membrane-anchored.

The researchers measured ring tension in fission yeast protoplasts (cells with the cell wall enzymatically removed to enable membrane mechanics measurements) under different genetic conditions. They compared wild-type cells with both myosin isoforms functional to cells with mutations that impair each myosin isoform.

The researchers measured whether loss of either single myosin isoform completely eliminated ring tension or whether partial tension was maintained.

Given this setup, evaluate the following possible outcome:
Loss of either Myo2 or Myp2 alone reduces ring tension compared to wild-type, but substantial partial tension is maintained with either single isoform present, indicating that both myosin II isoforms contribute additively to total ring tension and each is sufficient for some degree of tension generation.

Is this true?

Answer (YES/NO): YES